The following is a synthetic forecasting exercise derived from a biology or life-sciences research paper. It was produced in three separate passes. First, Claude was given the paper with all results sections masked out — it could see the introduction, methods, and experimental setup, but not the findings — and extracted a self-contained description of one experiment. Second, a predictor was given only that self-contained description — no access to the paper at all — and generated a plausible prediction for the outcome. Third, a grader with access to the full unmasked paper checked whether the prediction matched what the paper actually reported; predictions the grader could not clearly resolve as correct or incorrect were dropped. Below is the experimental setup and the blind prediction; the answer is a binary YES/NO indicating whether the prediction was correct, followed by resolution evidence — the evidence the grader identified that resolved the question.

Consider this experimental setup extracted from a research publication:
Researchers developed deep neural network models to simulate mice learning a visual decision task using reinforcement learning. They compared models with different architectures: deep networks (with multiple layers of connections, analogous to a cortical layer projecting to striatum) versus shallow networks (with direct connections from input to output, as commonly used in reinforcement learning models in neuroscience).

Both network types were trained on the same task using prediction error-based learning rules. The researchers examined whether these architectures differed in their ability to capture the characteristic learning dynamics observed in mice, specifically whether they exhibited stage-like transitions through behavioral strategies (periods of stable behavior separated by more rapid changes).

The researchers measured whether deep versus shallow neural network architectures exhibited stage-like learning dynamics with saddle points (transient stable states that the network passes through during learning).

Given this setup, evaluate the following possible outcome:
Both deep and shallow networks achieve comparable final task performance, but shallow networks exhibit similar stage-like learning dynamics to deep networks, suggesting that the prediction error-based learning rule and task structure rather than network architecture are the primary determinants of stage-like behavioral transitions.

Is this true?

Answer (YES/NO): NO